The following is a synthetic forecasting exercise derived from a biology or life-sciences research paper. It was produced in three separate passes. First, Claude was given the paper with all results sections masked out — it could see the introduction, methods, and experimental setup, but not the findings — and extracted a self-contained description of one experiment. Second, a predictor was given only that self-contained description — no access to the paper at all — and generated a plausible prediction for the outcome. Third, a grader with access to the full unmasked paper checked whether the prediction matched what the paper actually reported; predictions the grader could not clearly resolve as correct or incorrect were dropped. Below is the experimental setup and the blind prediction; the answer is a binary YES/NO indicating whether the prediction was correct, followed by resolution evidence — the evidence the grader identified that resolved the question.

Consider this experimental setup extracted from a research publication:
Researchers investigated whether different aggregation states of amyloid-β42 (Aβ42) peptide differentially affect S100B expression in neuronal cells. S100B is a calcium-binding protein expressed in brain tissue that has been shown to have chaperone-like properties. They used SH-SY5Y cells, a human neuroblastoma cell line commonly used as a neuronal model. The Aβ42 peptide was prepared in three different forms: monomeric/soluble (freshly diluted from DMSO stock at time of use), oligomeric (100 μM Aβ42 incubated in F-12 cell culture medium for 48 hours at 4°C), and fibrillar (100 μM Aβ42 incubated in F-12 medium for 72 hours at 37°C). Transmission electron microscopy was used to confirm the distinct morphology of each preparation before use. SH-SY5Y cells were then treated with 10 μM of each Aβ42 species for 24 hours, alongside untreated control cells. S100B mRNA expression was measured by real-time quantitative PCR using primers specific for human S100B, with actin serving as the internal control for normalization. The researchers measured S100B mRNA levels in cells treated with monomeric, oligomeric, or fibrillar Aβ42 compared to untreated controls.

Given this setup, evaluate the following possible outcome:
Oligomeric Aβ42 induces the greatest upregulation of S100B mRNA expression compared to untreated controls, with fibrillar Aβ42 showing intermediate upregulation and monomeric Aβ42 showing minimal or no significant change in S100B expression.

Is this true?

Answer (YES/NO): NO